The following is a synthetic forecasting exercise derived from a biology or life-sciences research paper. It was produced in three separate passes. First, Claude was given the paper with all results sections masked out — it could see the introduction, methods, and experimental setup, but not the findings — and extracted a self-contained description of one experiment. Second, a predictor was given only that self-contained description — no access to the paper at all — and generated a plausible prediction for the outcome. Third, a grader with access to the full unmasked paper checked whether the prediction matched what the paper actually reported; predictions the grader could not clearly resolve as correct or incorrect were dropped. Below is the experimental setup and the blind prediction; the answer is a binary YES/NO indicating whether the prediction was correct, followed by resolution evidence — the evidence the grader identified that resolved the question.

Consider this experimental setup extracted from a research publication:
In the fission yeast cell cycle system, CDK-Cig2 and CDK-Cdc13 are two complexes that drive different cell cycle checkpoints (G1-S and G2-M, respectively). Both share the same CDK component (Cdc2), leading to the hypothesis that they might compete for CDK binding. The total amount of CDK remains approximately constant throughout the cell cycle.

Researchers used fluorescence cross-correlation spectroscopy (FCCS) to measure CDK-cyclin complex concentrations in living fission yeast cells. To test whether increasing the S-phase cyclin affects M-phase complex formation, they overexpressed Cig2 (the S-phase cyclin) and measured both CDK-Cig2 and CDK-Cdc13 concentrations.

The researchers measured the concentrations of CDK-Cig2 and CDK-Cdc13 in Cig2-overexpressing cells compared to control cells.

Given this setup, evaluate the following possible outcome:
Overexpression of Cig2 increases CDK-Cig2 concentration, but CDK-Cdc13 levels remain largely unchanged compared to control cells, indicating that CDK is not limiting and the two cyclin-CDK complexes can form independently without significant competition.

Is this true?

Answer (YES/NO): NO